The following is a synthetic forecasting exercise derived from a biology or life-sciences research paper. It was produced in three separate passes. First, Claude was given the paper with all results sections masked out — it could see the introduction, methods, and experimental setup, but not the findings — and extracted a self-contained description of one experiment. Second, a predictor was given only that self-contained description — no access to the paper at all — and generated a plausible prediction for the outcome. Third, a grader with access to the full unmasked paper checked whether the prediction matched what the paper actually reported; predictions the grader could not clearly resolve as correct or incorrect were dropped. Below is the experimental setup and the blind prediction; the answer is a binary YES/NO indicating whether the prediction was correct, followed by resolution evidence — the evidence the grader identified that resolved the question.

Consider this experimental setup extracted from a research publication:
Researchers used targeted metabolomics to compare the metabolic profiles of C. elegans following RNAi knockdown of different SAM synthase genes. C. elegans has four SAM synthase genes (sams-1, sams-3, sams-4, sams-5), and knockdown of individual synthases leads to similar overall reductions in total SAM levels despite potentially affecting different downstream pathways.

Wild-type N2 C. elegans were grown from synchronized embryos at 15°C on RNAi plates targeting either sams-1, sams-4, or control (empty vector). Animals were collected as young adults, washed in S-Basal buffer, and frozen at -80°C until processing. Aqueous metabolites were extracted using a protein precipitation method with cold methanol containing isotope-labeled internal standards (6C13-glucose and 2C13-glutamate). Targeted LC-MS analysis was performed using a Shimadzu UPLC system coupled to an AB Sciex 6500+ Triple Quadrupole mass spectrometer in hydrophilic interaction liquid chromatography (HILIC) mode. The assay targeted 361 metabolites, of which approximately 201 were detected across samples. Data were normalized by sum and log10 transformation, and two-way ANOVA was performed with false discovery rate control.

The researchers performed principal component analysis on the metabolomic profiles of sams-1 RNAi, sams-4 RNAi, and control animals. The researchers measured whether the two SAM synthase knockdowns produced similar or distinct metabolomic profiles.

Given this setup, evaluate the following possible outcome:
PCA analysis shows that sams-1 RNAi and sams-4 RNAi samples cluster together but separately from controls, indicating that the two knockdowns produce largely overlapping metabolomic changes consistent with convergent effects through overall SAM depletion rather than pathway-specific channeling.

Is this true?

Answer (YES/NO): NO